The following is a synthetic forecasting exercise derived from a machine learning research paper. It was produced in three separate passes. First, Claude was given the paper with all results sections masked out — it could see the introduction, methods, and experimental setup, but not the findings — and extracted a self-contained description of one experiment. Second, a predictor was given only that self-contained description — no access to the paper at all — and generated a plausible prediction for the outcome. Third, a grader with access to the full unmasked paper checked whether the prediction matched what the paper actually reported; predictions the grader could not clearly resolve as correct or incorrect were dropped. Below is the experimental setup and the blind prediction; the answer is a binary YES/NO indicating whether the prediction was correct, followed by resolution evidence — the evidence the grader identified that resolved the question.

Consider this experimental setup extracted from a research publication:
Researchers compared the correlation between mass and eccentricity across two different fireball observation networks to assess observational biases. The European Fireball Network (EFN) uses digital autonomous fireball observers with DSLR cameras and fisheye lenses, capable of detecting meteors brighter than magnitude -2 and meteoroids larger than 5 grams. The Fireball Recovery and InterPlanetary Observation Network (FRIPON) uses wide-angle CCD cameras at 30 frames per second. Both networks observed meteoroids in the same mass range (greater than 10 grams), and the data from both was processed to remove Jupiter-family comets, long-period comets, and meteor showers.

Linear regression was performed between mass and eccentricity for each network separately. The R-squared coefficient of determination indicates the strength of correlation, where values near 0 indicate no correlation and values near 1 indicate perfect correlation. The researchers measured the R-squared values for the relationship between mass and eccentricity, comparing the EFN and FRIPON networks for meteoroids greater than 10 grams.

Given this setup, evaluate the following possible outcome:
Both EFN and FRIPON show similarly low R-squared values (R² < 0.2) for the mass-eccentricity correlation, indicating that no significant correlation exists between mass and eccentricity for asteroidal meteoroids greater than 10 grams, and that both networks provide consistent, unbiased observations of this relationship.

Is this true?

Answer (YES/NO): NO